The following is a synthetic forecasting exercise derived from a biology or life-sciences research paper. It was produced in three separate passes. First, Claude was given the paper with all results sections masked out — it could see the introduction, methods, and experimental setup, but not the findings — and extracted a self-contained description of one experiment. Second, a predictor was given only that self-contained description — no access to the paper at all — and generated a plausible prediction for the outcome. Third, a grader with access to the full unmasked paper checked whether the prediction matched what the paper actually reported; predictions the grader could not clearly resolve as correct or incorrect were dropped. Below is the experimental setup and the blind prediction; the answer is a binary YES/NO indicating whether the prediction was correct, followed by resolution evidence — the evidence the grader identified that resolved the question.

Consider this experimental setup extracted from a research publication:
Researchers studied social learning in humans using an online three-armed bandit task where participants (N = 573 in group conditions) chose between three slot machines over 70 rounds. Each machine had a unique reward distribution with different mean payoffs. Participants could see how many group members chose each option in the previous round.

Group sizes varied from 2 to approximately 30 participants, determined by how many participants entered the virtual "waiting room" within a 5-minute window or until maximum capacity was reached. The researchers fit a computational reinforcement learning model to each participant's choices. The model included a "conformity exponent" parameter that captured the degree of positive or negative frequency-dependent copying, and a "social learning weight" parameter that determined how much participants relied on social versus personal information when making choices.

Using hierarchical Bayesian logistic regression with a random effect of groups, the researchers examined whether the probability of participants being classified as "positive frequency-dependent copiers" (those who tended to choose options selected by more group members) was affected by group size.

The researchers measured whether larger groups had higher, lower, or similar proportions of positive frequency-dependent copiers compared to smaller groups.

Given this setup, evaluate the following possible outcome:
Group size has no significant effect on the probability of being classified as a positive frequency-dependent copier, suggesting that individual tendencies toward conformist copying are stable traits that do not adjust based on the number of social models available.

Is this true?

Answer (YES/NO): YES